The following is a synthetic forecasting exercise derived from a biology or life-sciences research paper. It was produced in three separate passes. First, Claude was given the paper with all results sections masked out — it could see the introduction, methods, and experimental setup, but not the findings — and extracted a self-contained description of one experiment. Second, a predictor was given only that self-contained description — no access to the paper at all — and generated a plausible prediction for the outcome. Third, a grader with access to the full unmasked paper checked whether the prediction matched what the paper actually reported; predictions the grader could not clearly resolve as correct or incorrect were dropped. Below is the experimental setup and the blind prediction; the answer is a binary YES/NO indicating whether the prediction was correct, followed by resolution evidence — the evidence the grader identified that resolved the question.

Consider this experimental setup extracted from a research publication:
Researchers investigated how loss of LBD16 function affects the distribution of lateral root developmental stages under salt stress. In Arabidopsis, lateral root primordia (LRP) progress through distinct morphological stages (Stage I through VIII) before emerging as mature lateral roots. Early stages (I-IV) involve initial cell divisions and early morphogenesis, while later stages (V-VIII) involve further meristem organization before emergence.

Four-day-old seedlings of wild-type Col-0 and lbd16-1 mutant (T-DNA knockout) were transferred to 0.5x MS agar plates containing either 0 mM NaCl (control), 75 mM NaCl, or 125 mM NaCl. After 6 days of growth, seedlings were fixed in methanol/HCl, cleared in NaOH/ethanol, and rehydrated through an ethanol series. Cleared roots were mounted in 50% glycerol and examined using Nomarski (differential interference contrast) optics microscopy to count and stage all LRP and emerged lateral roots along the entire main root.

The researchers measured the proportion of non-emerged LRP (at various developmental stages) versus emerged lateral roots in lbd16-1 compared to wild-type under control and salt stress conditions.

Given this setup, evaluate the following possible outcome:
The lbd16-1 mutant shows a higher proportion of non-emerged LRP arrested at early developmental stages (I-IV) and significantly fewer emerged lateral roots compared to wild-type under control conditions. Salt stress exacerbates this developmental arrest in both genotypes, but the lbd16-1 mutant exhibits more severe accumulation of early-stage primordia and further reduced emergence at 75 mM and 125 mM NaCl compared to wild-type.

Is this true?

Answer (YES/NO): NO